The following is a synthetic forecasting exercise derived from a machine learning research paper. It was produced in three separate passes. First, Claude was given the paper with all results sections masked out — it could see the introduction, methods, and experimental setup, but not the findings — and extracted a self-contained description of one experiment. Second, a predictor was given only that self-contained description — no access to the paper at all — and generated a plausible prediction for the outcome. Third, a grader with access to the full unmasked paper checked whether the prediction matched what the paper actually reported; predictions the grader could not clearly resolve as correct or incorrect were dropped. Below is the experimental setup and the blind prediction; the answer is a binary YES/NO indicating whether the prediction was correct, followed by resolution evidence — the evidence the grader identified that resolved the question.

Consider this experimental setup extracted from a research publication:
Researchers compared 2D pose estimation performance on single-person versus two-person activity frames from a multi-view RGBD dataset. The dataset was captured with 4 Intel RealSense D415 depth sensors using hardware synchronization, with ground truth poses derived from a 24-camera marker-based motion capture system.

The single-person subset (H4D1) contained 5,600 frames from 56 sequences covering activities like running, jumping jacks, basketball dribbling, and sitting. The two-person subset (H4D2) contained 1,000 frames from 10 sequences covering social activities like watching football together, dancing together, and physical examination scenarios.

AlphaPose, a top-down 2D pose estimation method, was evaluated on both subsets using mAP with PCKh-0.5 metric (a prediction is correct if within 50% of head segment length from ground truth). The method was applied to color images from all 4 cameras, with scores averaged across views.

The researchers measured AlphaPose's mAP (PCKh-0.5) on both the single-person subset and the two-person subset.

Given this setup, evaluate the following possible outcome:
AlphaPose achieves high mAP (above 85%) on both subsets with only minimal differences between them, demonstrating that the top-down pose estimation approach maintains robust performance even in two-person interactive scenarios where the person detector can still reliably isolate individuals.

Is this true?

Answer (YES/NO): NO